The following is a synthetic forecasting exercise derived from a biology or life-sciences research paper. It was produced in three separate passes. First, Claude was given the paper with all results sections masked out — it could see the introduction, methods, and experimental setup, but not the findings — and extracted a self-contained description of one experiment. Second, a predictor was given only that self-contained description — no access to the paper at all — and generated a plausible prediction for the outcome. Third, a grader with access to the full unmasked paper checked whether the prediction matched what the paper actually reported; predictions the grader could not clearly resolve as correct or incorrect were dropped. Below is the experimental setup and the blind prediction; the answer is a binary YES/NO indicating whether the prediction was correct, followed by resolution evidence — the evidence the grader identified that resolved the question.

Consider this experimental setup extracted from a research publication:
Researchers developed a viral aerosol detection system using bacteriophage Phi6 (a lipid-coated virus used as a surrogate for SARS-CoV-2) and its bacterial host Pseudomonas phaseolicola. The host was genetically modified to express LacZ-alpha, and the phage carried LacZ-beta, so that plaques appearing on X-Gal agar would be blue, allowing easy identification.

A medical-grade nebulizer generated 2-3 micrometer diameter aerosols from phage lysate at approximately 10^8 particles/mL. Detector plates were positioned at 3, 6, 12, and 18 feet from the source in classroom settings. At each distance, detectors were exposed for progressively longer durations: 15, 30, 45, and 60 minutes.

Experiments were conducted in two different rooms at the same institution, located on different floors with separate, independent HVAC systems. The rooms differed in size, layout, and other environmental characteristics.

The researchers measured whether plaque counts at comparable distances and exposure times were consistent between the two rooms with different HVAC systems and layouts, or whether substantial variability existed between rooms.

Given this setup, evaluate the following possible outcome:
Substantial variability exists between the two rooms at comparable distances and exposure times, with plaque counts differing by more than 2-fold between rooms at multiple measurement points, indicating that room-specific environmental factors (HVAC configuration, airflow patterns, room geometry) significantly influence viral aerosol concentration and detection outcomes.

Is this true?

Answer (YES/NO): NO